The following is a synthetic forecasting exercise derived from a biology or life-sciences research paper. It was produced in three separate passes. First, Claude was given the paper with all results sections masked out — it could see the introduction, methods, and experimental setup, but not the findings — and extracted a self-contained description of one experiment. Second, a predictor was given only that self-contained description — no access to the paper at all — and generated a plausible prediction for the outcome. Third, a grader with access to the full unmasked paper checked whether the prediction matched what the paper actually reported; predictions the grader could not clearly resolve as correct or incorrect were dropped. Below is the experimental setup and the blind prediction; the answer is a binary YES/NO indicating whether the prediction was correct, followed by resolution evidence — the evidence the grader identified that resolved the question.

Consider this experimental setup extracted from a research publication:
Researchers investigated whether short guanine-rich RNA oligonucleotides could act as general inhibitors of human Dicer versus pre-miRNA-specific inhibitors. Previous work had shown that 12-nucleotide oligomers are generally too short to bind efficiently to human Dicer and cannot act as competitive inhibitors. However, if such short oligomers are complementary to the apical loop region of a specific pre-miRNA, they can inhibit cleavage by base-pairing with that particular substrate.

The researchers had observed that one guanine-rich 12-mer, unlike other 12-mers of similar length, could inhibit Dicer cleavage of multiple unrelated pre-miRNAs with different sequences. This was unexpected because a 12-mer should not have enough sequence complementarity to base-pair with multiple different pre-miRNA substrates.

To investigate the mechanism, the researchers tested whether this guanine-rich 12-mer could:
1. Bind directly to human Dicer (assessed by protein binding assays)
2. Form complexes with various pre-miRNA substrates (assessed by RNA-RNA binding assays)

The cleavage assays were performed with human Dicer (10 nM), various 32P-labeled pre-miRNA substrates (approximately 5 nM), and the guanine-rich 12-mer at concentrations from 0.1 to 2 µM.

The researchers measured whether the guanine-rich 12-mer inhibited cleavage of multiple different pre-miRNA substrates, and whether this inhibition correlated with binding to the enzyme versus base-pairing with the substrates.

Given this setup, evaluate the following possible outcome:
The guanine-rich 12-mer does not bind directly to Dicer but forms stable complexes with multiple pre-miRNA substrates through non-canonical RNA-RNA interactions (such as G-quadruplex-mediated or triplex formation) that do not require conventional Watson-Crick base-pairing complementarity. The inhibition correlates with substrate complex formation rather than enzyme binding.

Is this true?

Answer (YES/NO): NO